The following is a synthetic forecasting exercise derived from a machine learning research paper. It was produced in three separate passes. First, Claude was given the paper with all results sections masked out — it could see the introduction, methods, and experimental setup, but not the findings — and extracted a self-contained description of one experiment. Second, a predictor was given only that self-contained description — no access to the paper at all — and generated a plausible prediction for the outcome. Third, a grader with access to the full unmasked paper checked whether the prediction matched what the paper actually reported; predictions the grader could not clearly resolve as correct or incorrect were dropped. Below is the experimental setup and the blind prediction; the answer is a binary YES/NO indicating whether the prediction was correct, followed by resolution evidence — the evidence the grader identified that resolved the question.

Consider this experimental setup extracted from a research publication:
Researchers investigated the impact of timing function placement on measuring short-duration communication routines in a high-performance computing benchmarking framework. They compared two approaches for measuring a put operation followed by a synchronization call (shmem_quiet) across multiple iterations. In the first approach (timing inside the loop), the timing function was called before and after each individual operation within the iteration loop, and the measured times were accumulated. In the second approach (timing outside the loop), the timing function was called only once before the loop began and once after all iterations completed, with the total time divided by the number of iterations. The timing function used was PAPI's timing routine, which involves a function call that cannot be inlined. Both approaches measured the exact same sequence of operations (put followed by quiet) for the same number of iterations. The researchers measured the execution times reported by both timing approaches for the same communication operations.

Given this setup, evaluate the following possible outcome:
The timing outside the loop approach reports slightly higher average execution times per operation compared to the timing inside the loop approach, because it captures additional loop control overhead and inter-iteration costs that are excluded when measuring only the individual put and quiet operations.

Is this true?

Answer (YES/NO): NO